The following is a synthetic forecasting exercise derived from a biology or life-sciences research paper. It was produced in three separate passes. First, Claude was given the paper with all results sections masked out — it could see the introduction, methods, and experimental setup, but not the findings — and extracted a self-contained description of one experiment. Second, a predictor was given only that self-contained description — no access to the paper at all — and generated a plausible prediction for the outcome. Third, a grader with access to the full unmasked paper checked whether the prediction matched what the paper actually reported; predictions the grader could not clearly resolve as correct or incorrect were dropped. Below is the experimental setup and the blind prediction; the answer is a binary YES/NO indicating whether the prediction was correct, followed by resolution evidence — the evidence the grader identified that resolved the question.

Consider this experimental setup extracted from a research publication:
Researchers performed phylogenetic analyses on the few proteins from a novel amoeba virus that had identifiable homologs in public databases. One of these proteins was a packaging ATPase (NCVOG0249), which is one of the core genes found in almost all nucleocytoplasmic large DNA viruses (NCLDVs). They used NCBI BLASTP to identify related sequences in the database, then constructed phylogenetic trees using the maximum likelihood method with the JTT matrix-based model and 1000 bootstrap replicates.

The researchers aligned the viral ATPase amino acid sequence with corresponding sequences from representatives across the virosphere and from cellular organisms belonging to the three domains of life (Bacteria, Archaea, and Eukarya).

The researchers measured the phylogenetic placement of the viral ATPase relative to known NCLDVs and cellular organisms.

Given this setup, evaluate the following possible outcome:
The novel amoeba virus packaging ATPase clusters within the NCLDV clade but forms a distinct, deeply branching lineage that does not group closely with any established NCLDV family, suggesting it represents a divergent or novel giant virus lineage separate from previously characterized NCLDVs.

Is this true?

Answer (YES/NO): NO